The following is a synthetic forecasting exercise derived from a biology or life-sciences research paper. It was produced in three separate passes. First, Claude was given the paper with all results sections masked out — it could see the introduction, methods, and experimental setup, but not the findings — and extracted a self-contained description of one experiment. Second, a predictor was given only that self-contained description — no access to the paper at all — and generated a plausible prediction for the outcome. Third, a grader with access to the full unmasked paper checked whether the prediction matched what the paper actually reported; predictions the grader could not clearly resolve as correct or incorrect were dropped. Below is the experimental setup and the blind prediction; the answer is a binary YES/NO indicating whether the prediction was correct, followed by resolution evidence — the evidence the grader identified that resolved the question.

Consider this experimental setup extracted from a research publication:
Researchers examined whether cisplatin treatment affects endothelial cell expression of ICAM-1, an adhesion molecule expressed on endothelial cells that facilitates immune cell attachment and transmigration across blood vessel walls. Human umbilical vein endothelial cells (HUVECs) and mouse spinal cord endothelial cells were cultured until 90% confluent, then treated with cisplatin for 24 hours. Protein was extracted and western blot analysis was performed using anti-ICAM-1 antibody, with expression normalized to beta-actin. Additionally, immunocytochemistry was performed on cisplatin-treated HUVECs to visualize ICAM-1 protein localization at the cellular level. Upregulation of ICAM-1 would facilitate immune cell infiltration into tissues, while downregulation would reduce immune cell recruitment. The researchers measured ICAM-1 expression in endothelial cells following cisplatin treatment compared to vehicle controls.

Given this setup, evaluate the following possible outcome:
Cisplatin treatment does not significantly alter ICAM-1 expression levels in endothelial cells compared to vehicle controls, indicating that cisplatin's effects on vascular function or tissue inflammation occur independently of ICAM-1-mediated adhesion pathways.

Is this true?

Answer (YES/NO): NO